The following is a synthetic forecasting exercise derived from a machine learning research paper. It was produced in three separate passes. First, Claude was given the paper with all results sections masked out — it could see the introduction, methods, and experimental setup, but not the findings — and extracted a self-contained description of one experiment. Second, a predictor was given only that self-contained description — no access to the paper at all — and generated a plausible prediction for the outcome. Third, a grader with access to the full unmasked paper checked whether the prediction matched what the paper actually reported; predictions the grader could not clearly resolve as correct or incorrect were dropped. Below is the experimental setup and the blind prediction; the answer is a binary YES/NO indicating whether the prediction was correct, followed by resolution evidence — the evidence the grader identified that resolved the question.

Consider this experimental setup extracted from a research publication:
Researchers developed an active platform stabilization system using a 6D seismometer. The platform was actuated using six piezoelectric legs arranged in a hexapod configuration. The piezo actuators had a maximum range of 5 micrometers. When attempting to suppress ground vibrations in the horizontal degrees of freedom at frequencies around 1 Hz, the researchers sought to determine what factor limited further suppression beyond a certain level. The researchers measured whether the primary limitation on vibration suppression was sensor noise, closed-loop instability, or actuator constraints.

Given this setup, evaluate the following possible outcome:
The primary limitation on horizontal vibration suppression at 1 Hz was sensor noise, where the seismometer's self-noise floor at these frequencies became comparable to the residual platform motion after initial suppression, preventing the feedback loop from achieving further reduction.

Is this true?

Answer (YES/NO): NO